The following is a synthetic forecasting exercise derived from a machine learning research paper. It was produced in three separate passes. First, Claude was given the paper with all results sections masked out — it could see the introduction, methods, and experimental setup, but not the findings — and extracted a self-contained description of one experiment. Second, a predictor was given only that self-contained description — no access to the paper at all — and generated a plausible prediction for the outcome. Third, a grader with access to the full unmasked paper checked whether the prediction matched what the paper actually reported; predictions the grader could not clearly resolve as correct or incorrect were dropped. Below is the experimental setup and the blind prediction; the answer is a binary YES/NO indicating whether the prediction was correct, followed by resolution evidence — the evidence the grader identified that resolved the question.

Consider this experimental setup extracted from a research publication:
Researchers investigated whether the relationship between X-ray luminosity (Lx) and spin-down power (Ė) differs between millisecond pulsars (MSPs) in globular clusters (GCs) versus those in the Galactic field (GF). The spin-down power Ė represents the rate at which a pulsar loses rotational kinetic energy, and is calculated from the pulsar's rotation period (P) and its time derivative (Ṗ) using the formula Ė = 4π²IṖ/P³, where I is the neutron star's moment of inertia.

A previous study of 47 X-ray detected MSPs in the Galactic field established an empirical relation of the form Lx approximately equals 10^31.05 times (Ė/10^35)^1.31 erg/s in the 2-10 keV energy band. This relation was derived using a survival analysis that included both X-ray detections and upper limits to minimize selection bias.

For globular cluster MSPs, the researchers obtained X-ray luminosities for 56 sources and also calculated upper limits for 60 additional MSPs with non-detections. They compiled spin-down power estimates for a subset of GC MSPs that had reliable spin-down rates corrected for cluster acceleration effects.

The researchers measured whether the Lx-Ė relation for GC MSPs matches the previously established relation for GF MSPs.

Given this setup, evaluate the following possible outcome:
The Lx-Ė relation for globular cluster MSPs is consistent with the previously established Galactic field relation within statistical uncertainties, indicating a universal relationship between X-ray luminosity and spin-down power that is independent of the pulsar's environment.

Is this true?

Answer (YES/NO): NO